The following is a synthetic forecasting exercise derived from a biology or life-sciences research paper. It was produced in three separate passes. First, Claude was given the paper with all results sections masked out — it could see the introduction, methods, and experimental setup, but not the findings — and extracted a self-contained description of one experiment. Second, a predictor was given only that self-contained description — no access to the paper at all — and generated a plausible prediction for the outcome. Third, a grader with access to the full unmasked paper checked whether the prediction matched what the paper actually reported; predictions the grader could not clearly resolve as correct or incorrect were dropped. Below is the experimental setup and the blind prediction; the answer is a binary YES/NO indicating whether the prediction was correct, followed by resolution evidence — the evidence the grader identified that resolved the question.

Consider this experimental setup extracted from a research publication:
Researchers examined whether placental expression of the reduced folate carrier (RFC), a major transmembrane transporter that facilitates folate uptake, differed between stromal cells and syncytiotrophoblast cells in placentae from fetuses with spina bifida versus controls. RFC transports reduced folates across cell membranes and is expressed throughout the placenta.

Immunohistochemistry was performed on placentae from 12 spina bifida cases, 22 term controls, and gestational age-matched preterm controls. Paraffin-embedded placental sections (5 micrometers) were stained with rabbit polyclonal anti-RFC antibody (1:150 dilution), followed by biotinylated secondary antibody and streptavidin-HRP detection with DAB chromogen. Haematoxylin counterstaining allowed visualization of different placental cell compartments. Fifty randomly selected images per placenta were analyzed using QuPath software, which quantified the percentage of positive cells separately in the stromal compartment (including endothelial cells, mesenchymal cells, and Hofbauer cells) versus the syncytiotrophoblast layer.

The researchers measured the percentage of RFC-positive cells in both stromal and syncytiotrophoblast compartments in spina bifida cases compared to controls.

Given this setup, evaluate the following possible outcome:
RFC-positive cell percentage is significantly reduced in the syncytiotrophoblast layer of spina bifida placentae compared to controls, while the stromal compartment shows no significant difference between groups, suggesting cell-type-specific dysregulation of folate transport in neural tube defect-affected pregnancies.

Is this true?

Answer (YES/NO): NO